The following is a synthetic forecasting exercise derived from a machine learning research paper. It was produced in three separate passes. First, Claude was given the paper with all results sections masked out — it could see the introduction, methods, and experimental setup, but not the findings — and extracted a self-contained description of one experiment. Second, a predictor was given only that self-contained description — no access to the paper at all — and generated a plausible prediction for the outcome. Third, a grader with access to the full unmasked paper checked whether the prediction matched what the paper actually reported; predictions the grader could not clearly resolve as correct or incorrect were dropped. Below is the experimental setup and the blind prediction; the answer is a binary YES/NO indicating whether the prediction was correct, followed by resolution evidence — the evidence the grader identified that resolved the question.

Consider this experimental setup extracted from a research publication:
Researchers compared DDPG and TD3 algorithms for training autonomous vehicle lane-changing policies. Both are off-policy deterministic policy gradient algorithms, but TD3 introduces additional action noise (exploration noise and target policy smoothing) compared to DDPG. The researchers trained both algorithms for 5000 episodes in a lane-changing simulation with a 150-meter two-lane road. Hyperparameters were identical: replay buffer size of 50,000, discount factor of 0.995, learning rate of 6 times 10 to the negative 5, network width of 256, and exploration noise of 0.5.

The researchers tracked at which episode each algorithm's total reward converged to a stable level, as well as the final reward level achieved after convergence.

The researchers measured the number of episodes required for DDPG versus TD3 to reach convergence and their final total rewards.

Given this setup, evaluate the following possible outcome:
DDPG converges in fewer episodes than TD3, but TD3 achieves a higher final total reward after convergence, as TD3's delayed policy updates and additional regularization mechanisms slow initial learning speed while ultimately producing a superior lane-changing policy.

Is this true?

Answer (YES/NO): YES